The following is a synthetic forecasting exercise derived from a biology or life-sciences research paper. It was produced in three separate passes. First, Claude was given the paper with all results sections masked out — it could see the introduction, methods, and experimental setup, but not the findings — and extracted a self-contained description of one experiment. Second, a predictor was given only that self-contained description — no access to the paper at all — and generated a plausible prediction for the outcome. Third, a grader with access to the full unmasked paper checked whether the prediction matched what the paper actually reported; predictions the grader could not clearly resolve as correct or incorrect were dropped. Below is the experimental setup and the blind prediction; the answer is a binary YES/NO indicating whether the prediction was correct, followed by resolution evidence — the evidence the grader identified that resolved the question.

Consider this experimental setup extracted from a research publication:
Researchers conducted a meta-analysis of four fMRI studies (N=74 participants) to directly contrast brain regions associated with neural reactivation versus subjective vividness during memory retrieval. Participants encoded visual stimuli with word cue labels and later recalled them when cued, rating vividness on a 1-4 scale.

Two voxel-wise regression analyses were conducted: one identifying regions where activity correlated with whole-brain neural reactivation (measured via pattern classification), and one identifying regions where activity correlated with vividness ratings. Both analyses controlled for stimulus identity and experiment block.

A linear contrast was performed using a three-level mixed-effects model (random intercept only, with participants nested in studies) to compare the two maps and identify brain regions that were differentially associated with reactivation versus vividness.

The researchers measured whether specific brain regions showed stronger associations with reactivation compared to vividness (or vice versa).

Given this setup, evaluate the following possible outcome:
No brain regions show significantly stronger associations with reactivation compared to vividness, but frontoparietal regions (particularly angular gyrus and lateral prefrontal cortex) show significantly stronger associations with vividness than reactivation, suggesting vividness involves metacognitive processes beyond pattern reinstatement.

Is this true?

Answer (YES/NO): NO